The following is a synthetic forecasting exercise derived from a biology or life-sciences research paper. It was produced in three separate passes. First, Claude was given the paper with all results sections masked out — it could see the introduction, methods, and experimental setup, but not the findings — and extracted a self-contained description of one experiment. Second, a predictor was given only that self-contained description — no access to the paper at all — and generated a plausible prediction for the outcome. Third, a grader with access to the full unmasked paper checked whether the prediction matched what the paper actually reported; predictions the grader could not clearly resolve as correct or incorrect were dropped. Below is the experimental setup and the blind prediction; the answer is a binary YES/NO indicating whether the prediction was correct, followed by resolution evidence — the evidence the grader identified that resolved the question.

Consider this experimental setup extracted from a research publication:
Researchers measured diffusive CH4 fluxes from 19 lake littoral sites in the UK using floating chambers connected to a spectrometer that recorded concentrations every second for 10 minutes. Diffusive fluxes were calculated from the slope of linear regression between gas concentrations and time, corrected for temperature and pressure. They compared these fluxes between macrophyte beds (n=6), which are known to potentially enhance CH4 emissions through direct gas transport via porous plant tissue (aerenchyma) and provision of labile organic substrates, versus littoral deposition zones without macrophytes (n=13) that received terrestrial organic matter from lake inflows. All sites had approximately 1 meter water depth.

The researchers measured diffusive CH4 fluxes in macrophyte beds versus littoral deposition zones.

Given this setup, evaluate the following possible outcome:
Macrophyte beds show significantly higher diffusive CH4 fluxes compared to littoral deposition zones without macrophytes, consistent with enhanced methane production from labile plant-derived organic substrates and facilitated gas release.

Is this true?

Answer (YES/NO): NO